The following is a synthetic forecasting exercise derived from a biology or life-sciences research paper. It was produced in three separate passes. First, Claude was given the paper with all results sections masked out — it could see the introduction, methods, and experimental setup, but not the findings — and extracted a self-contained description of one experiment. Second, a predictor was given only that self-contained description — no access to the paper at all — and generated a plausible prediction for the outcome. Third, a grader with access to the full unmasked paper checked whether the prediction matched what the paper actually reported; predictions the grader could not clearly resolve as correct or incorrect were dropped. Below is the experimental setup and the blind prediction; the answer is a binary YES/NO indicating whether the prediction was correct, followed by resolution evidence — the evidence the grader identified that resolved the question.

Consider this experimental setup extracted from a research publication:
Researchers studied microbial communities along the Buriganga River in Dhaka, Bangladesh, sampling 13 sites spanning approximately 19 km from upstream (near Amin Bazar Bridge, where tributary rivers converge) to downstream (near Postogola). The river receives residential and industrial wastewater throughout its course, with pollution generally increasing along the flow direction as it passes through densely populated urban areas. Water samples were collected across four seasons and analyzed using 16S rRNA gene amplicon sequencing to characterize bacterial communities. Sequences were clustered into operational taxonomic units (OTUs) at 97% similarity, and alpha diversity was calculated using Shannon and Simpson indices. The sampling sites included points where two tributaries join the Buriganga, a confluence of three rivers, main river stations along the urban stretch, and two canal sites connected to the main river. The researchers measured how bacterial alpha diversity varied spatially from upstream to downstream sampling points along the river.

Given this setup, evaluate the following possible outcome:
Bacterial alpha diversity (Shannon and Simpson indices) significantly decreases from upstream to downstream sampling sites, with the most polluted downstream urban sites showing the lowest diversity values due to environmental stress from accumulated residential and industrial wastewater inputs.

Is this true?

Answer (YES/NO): NO